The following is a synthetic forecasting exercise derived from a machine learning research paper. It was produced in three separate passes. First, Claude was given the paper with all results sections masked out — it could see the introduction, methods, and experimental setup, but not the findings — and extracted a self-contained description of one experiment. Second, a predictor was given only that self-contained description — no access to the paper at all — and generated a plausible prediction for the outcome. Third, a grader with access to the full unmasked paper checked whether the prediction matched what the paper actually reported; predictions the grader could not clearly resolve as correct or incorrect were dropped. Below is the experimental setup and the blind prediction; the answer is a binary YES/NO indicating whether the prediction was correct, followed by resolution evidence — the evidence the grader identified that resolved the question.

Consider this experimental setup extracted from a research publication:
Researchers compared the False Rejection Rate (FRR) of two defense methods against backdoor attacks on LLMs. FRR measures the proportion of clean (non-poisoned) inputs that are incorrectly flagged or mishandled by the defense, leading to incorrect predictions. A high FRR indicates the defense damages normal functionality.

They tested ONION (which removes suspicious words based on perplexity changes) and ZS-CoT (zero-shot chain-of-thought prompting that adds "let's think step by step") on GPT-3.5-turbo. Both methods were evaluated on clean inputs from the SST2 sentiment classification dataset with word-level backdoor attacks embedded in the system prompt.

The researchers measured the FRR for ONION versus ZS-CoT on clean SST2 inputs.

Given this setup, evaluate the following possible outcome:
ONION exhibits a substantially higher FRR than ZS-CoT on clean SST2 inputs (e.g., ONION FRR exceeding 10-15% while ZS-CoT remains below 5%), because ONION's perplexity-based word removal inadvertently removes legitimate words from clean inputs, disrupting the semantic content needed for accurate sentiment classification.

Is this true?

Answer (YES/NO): NO